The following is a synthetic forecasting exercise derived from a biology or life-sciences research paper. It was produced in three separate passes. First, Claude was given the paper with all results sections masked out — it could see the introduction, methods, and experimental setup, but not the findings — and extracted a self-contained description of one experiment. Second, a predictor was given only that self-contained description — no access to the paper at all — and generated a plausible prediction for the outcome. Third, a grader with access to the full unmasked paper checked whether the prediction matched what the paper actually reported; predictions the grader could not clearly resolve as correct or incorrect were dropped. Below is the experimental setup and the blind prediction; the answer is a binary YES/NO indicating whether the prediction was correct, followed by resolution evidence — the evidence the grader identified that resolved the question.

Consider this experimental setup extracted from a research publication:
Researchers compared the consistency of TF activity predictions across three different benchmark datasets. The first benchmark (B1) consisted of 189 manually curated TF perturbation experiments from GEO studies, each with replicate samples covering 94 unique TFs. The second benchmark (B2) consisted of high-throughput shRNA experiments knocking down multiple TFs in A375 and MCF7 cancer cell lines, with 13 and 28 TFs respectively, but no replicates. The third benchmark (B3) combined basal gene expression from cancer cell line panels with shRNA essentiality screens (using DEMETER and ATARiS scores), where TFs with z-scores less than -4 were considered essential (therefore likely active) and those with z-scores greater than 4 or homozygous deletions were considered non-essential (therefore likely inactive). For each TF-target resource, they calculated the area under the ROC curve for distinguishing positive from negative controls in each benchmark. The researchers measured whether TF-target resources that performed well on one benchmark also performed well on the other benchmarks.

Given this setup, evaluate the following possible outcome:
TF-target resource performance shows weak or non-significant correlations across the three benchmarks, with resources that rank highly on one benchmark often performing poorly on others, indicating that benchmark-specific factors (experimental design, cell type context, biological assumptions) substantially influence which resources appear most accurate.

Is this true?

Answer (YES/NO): NO